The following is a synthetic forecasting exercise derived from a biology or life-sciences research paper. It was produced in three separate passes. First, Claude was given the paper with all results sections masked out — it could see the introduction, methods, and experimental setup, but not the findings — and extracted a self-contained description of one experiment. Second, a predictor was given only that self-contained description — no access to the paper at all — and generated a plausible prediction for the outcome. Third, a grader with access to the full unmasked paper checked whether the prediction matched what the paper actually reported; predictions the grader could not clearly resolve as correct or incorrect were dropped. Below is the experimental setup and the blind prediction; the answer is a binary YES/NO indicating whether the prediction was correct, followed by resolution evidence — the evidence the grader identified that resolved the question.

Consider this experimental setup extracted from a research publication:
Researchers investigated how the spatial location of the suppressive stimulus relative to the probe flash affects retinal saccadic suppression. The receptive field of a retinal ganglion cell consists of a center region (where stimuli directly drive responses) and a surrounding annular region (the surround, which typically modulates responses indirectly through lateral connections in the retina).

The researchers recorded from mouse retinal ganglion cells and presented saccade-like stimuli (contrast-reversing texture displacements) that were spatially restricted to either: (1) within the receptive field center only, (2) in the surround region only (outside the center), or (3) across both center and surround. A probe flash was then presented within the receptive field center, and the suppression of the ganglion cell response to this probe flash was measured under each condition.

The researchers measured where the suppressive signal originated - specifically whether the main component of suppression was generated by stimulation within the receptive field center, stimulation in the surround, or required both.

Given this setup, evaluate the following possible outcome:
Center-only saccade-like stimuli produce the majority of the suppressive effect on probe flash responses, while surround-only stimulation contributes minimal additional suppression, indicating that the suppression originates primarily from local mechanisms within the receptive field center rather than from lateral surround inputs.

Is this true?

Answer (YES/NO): NO